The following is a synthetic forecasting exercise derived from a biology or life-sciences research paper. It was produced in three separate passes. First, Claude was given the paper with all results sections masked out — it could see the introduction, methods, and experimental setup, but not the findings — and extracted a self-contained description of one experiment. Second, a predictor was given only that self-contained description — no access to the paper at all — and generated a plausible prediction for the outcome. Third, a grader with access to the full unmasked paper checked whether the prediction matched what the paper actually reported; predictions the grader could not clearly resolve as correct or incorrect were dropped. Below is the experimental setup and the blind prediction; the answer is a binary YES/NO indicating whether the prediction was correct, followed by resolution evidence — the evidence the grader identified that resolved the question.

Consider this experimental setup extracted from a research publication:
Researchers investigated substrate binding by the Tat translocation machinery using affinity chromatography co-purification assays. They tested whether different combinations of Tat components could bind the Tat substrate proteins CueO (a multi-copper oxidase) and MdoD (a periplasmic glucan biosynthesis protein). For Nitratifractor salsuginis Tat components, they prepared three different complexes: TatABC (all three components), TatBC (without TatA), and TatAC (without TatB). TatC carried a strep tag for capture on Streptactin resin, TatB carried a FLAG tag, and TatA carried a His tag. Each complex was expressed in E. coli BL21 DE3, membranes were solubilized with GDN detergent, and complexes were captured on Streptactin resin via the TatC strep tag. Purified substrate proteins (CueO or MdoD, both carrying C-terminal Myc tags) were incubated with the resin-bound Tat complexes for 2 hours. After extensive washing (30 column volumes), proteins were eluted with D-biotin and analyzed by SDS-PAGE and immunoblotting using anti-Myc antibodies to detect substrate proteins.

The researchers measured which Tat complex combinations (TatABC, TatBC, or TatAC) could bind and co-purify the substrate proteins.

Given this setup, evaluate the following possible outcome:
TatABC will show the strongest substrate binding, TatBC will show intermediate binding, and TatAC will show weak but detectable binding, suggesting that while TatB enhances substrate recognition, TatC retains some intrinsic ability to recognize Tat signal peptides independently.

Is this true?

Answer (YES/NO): NO